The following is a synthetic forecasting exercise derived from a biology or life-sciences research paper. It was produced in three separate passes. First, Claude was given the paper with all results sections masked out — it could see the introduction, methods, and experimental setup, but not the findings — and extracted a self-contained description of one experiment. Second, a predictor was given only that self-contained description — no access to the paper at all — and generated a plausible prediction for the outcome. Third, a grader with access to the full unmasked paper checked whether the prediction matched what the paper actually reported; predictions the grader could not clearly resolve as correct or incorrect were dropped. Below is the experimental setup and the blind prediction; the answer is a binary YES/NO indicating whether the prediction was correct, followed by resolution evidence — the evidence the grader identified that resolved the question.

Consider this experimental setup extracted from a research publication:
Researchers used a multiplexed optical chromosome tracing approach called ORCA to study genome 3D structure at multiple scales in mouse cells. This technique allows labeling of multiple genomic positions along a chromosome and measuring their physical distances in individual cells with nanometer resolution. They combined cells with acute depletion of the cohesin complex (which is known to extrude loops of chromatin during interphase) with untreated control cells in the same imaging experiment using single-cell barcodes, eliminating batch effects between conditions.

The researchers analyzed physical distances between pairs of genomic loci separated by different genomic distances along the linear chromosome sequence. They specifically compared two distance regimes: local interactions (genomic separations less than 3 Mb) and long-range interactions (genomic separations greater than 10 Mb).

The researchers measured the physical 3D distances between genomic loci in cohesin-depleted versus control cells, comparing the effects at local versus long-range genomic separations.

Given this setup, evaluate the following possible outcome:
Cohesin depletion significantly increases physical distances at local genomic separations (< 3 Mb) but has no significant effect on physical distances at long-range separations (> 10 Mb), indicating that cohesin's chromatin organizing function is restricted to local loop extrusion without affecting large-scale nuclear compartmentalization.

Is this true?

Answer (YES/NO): NO